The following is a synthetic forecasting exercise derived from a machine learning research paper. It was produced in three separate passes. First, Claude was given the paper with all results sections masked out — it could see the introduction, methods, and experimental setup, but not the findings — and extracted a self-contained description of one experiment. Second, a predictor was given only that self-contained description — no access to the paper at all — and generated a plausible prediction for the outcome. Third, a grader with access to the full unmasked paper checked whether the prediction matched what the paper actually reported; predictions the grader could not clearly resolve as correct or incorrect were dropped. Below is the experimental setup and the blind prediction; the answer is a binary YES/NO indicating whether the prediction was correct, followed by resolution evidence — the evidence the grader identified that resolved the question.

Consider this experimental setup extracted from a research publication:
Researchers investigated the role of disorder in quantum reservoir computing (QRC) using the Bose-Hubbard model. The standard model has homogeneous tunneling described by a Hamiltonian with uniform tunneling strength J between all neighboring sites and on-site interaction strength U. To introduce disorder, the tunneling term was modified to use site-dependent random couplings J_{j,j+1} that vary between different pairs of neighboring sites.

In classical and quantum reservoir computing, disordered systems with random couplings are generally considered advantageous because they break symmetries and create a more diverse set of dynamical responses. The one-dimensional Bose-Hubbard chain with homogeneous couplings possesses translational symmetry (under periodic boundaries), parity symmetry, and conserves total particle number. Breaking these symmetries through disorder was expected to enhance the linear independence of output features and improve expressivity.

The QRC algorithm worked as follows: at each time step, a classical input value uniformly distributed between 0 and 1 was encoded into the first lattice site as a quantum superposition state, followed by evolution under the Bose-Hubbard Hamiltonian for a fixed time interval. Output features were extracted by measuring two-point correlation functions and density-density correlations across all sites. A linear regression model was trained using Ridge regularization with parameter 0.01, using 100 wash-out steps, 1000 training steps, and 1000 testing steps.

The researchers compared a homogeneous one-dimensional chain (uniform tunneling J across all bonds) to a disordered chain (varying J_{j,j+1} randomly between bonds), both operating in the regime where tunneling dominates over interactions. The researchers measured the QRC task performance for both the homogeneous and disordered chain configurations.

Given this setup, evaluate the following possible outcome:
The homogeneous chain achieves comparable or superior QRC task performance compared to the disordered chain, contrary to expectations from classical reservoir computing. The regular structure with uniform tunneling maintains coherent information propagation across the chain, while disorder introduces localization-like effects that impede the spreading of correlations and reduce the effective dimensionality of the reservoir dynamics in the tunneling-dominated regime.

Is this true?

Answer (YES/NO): YES